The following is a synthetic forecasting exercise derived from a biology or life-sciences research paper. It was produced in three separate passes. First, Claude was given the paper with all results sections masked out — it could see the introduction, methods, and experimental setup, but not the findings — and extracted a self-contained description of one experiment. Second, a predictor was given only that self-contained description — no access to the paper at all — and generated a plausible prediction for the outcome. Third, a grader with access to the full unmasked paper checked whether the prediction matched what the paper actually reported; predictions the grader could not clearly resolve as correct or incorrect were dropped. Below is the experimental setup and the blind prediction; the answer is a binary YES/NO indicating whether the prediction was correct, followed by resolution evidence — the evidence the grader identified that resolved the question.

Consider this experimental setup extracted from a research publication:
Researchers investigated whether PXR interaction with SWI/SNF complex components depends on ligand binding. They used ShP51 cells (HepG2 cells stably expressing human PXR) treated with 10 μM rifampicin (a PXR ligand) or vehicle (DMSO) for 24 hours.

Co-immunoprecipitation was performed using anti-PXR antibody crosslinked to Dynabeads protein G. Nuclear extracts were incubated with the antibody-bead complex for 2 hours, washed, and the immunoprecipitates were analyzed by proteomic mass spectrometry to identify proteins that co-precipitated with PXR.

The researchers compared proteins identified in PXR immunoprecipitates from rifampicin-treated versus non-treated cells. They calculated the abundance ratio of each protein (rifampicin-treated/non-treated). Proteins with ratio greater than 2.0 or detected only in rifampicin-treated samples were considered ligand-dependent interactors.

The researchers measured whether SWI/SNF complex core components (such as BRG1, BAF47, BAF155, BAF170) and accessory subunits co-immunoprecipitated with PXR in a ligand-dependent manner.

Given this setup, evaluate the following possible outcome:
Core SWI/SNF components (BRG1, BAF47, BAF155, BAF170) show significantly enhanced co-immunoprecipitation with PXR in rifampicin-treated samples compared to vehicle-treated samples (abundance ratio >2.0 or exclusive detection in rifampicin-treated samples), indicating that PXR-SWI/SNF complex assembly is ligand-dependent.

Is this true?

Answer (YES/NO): YES